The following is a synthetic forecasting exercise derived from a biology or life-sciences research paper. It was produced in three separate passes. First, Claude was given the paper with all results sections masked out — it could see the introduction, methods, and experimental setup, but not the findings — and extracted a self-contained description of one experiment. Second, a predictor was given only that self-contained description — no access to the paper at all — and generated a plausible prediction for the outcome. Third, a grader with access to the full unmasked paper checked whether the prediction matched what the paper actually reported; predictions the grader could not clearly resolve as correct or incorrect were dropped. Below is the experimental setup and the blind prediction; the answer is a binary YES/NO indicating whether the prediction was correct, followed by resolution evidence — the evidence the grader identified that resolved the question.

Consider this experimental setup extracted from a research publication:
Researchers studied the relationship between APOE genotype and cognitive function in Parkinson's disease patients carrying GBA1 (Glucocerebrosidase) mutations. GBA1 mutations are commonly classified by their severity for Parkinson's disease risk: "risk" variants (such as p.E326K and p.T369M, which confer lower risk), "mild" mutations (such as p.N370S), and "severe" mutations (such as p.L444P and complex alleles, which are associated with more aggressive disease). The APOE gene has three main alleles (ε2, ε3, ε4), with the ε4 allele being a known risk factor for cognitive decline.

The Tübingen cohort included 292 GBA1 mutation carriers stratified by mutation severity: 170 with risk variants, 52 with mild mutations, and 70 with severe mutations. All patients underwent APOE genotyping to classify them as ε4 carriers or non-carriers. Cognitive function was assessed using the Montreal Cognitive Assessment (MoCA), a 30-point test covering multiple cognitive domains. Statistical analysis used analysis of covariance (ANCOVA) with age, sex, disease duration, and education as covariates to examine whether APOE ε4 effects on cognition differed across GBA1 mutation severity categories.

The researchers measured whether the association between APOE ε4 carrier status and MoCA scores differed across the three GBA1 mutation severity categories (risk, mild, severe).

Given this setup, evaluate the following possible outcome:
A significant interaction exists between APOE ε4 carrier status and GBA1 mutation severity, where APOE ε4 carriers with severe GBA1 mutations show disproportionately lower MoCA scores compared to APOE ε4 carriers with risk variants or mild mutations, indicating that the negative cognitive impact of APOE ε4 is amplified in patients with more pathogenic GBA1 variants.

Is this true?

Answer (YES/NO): NO